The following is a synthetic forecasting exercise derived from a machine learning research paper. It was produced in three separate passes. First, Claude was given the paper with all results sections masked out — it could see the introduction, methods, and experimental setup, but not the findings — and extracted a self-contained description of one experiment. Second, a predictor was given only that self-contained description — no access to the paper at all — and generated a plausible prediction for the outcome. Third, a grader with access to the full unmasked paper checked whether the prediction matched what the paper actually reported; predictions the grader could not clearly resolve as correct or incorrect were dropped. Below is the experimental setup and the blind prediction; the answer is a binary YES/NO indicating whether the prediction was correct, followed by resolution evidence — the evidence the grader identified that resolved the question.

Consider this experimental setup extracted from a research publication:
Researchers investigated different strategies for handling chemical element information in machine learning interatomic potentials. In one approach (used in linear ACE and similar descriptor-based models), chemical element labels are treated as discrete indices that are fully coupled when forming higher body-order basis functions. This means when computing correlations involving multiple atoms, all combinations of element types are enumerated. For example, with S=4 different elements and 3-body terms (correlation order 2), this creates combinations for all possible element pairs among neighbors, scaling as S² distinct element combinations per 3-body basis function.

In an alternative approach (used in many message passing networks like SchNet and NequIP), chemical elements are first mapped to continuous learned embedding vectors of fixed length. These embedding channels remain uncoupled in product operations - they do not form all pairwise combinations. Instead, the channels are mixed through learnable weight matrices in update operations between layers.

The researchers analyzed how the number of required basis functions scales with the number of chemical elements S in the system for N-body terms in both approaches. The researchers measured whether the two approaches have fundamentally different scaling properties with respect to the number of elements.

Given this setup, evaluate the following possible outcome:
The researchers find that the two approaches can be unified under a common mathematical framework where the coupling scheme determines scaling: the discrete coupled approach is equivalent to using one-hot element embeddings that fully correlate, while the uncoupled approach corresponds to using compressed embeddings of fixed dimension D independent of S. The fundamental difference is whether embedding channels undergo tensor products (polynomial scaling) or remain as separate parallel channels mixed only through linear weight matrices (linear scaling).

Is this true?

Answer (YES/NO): YES